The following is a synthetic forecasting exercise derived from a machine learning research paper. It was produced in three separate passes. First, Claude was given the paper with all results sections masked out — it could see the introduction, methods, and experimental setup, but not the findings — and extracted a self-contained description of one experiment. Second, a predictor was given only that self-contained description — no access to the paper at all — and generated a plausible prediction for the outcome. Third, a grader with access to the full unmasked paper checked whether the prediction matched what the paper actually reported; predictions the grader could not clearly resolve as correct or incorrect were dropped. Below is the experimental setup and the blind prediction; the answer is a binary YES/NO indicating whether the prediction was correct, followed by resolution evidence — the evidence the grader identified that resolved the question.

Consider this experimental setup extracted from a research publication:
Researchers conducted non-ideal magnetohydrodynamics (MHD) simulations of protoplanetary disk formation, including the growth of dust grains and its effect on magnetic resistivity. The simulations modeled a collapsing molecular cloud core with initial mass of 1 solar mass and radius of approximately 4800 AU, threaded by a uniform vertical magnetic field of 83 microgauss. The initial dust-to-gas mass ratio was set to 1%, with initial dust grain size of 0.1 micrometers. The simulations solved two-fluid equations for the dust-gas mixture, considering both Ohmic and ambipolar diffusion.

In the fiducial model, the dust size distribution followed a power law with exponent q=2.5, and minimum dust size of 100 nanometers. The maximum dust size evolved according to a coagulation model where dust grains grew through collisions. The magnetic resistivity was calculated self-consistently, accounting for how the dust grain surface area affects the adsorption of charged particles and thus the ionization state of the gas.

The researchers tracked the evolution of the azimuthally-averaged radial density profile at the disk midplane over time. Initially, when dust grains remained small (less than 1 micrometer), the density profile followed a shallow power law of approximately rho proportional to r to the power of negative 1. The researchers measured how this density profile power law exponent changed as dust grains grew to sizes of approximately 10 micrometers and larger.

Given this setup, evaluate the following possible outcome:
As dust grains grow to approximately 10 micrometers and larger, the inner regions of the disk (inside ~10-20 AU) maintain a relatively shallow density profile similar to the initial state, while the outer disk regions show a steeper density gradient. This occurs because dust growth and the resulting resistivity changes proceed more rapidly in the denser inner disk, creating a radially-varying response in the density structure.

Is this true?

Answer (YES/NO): NO